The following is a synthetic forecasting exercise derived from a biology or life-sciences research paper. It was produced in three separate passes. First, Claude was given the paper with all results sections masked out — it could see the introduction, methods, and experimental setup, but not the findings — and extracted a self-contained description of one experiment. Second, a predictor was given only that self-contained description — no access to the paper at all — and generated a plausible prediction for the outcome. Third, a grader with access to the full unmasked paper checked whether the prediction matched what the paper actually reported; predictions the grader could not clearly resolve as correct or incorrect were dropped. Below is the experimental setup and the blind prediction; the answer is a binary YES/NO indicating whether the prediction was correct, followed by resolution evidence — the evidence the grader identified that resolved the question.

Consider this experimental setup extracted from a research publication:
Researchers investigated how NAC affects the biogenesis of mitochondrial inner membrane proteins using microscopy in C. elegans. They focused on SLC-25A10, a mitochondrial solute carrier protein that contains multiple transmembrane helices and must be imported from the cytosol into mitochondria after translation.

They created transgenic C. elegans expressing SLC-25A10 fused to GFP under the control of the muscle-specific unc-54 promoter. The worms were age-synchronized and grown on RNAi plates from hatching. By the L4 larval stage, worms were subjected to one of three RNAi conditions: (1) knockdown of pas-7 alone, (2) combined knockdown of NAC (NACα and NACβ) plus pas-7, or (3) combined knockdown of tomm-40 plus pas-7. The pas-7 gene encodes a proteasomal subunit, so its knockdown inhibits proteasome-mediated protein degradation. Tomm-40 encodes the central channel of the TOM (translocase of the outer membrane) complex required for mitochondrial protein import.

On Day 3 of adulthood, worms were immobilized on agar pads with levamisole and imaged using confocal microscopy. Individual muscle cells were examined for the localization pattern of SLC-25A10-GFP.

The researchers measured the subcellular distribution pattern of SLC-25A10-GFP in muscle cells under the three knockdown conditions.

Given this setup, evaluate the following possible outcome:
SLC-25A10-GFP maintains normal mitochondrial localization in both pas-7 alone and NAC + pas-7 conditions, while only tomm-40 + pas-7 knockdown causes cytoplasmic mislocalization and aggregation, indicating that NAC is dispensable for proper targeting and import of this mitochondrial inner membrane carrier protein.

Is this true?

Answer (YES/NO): NO